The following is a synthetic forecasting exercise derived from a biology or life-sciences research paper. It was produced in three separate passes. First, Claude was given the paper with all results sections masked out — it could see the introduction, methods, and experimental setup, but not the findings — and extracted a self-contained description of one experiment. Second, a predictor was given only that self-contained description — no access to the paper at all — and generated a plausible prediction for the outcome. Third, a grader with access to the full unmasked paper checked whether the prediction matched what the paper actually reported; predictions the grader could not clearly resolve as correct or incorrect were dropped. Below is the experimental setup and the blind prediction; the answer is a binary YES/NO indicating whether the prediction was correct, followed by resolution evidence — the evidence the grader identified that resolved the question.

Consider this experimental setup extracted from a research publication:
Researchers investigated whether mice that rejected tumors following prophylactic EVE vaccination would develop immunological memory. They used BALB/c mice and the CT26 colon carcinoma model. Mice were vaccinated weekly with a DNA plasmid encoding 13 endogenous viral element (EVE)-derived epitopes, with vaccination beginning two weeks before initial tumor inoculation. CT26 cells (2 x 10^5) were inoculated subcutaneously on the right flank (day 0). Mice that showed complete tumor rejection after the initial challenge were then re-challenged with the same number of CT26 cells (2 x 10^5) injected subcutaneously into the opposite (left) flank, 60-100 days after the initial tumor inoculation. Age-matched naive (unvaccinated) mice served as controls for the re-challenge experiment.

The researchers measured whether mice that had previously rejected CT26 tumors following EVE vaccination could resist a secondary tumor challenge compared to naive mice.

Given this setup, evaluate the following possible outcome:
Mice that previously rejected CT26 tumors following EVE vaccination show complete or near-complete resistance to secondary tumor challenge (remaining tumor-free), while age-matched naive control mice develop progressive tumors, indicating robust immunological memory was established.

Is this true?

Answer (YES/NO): YES